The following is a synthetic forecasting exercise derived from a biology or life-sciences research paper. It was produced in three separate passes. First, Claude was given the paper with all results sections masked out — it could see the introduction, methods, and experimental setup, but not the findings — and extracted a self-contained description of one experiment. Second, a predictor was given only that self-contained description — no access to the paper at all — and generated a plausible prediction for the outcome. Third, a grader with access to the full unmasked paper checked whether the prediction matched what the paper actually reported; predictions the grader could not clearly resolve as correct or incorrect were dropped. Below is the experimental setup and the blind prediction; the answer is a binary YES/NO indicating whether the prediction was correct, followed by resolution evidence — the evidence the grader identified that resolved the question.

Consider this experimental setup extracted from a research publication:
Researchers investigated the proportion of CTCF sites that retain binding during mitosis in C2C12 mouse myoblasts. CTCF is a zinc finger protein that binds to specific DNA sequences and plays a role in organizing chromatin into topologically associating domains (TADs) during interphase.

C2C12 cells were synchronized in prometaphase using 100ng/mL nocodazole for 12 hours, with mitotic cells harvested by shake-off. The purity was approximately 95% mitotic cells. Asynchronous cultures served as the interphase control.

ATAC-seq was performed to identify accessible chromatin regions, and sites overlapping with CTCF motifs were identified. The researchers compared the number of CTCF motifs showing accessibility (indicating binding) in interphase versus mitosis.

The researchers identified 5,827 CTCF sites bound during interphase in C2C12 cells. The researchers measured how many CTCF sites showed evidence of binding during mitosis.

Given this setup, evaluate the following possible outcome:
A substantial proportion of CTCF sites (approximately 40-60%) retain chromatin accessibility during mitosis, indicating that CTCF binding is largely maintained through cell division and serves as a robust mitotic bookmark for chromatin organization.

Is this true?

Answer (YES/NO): NO